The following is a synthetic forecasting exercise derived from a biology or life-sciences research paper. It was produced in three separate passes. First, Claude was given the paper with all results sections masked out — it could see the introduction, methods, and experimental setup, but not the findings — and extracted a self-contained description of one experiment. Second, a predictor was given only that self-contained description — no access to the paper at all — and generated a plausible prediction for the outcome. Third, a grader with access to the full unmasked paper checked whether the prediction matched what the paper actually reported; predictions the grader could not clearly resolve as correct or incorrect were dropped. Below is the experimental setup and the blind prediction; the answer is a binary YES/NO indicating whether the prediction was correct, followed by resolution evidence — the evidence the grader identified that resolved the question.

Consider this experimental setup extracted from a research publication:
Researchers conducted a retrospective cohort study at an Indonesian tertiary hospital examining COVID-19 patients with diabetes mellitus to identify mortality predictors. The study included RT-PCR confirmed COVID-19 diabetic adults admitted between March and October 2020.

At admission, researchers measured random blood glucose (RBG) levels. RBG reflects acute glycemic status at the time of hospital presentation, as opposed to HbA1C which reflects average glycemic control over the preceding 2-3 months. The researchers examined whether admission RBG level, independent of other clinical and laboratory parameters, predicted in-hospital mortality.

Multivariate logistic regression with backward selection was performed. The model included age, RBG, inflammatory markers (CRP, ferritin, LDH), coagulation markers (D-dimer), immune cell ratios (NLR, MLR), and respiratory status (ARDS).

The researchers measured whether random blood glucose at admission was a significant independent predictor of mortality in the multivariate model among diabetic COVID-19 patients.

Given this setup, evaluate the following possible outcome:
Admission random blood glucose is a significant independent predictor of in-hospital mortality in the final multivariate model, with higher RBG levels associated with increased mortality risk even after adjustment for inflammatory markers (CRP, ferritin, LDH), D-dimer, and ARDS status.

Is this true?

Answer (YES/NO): NO